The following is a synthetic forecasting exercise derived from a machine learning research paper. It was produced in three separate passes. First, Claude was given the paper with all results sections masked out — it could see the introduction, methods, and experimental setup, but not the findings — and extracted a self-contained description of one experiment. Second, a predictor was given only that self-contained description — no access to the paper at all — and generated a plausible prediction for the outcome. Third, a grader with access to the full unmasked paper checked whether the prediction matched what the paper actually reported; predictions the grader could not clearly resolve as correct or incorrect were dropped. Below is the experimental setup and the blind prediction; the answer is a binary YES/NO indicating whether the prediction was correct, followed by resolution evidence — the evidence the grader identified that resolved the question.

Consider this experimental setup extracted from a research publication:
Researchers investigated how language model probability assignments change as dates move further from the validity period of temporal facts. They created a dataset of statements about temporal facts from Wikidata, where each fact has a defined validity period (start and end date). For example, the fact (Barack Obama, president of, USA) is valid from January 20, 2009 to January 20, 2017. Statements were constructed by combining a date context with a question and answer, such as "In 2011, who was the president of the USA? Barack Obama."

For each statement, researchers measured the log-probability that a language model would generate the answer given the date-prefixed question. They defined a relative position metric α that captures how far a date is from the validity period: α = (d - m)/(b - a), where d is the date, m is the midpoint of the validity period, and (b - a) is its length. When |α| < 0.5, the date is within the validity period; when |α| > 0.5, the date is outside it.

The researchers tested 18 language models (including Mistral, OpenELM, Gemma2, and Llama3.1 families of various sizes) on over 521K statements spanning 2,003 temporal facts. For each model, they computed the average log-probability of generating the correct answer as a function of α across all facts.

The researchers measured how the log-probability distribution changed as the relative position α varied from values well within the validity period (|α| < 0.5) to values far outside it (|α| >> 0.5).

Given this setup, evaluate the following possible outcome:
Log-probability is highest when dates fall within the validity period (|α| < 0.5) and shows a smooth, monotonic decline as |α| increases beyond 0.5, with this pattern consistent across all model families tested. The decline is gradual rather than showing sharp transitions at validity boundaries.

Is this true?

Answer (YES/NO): NO